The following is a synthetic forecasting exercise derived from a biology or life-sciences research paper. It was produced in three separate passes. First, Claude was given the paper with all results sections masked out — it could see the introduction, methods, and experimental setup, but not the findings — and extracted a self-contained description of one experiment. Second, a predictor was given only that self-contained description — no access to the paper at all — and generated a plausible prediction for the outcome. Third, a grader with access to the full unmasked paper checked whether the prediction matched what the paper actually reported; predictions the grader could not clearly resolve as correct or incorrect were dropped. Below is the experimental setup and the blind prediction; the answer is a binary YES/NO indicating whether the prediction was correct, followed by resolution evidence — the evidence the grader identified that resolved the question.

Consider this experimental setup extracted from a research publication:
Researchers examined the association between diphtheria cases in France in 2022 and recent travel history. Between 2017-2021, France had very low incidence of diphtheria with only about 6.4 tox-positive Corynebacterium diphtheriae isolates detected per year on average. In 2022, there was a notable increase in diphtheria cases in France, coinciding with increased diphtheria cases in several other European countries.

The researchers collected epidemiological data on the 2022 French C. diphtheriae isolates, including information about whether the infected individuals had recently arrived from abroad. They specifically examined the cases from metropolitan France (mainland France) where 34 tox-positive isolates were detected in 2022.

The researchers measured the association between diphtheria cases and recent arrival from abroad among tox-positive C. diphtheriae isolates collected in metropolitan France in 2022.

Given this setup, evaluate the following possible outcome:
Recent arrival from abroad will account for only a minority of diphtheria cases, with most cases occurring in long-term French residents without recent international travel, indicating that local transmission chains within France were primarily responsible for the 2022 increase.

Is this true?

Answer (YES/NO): NO